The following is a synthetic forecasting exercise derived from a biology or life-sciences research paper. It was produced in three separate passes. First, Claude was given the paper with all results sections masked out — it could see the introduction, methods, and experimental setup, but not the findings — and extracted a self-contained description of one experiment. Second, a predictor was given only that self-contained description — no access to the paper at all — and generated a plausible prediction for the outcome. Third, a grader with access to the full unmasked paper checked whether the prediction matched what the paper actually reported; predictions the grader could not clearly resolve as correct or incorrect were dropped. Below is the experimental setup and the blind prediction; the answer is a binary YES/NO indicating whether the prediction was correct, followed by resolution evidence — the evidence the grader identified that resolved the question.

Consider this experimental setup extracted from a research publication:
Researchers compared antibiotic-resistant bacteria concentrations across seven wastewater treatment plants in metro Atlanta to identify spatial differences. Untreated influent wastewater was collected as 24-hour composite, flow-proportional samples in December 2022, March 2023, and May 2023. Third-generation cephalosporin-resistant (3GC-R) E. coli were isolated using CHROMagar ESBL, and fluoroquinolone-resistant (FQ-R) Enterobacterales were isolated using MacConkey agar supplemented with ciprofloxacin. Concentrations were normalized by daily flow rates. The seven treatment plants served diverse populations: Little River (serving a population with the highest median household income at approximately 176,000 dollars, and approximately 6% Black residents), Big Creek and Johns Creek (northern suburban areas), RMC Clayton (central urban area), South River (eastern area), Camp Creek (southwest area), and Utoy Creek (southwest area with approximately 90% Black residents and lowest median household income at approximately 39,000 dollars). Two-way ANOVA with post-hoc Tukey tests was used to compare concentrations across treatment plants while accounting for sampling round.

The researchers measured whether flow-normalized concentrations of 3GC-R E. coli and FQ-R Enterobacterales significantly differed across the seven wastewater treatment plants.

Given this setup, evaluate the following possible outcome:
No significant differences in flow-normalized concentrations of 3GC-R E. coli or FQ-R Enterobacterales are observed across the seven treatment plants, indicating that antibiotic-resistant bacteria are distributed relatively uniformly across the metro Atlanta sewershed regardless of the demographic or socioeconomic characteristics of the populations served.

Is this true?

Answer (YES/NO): NO